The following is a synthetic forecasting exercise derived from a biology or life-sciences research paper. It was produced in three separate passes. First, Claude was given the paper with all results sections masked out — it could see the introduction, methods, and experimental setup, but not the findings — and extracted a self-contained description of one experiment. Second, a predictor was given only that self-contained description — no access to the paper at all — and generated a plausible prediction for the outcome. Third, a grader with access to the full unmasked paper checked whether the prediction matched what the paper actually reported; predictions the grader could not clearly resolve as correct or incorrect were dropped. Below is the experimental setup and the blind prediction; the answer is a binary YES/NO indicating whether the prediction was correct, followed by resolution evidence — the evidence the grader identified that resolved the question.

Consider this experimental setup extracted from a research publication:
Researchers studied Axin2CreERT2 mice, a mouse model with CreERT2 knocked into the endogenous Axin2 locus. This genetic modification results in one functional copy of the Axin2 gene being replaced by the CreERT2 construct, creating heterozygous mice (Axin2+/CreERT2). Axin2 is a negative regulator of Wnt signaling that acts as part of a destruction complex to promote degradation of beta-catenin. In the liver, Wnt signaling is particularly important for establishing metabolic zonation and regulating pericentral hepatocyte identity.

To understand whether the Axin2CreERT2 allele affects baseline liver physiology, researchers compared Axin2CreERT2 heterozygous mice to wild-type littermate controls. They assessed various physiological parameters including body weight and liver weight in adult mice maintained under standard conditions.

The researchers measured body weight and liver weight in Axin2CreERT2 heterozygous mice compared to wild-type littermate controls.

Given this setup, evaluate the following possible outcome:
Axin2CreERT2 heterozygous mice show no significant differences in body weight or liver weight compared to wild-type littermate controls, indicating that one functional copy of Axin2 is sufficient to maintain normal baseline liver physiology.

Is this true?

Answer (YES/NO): YES